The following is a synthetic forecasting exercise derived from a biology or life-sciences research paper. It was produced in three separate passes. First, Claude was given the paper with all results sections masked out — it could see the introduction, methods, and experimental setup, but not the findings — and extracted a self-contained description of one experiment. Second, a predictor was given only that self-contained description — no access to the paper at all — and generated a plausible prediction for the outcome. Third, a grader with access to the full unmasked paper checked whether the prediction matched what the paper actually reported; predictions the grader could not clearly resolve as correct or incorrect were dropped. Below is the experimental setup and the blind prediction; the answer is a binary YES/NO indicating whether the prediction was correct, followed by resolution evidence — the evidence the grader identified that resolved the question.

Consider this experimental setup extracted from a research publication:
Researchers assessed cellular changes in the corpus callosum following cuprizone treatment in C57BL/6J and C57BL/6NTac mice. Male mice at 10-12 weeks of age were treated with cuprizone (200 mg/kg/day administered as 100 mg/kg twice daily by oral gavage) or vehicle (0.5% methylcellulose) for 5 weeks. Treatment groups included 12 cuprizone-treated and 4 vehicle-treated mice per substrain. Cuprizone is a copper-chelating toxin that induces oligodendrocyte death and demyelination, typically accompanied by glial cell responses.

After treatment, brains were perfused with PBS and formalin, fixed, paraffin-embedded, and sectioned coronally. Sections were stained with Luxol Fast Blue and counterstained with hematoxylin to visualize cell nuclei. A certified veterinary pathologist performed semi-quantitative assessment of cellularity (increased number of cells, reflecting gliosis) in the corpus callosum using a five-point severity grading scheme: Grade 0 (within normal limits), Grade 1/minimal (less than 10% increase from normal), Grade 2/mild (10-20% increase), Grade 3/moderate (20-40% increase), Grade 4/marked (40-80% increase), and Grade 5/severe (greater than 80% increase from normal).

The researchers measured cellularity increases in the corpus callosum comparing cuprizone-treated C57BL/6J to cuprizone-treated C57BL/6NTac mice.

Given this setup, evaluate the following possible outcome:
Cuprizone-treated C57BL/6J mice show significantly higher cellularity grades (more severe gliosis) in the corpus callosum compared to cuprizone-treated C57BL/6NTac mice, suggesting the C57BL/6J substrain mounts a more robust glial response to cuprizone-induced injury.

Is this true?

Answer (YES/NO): NO